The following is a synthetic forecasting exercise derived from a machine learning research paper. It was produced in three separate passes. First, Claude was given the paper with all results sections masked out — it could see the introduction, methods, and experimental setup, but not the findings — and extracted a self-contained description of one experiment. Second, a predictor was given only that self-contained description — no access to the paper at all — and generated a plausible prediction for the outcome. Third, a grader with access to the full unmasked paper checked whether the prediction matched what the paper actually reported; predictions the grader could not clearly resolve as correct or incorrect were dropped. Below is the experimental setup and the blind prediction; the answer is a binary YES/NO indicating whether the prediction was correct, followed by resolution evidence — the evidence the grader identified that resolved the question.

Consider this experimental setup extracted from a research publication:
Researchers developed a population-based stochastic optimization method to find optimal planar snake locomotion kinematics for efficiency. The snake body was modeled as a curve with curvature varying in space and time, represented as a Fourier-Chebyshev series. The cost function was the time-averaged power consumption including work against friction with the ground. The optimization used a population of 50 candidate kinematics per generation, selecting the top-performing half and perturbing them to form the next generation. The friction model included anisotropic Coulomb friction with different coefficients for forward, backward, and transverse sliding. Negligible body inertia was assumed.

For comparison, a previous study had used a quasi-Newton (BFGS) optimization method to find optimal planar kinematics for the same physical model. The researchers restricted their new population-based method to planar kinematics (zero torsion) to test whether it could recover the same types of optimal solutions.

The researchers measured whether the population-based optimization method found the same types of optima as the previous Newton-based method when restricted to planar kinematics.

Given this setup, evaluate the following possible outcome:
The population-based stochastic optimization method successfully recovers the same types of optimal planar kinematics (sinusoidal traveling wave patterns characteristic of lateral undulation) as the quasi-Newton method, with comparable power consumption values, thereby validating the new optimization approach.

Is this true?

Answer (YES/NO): NO